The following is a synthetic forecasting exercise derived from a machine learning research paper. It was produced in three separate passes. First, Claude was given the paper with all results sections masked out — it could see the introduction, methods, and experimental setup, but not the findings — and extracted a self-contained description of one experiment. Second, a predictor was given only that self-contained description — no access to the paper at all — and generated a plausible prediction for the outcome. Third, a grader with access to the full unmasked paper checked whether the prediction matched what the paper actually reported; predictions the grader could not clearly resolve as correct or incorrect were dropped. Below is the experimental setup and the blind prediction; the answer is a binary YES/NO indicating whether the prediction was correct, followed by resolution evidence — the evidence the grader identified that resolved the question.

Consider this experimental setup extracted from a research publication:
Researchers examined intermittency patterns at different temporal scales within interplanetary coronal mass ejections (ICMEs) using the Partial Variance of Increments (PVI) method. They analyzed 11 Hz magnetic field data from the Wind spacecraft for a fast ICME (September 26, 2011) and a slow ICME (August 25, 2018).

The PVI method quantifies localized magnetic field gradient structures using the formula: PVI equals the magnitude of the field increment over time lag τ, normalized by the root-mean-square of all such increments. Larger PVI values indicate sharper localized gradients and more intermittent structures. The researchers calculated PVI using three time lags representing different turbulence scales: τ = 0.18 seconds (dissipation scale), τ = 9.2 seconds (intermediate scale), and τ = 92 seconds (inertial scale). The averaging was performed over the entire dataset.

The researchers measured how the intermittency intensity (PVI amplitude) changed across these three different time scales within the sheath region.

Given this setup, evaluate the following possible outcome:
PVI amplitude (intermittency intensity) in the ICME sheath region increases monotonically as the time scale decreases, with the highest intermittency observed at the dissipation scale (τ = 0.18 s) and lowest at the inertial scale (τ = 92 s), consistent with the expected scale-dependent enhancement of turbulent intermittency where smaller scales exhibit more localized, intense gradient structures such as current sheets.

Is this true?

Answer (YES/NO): YES